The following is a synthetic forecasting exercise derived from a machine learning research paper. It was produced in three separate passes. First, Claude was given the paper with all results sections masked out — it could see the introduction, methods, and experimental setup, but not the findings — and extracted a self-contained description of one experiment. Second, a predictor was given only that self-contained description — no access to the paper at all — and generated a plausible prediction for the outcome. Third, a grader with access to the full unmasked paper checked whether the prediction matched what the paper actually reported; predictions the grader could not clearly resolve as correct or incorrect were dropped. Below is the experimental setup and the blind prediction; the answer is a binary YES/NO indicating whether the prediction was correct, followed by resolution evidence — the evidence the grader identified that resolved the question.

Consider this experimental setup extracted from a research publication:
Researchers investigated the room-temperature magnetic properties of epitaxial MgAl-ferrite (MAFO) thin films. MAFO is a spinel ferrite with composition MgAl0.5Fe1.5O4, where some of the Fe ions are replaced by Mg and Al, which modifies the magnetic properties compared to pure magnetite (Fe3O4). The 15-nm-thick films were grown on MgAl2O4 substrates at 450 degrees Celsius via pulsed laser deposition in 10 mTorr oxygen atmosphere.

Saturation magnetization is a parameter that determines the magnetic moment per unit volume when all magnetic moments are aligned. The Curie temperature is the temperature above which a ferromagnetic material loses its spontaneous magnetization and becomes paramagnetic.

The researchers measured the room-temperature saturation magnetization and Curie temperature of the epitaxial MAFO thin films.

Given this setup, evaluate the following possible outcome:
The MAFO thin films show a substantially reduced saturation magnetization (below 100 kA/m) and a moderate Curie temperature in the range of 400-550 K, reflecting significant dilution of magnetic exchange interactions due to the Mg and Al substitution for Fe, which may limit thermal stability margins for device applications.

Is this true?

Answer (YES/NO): NO